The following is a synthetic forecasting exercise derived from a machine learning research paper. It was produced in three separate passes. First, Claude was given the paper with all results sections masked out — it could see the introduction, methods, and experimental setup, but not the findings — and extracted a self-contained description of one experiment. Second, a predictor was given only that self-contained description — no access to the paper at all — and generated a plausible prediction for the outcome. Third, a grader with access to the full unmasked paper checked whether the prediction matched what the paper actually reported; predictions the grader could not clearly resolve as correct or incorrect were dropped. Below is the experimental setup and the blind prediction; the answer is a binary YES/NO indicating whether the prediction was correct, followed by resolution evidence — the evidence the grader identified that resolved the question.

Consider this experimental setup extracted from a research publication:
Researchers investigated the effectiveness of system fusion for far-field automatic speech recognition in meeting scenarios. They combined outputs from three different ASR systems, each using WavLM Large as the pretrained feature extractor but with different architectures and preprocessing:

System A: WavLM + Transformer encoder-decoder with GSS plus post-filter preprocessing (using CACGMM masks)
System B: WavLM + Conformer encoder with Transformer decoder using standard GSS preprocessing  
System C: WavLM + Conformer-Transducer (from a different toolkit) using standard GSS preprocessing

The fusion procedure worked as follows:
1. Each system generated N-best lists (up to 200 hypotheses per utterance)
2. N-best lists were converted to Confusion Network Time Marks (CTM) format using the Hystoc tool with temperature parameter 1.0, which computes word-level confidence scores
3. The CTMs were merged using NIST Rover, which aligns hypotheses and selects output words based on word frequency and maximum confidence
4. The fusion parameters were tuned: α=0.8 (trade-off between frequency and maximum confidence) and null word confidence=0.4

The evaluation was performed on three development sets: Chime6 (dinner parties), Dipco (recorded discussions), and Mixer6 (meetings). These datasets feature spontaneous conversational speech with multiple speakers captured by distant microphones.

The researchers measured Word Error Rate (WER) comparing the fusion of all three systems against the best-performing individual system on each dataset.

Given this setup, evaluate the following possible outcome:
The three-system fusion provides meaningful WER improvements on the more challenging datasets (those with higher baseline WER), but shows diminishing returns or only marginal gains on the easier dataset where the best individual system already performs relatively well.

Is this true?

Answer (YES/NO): YES